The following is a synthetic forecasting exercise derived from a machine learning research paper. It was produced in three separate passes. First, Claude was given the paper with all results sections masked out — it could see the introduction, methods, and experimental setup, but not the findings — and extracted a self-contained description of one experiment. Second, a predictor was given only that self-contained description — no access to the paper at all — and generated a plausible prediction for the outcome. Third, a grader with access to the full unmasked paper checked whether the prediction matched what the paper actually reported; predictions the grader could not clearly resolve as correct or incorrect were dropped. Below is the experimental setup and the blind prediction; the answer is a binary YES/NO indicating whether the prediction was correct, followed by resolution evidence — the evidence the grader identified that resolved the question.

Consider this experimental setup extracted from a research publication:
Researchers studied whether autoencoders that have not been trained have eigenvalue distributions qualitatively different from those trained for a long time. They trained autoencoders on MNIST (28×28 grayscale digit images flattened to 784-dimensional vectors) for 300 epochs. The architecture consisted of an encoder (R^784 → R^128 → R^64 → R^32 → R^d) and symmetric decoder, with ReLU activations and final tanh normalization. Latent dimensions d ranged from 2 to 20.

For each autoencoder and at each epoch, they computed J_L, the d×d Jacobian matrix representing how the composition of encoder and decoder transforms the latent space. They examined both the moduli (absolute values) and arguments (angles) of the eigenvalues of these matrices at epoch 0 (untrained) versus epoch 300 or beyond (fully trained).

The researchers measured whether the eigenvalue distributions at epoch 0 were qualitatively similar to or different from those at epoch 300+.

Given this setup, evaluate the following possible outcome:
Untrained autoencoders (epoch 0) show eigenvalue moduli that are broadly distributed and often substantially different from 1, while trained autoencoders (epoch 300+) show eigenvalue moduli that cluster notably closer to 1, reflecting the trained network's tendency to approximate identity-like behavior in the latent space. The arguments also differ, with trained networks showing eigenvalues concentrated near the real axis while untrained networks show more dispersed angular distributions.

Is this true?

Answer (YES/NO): NO